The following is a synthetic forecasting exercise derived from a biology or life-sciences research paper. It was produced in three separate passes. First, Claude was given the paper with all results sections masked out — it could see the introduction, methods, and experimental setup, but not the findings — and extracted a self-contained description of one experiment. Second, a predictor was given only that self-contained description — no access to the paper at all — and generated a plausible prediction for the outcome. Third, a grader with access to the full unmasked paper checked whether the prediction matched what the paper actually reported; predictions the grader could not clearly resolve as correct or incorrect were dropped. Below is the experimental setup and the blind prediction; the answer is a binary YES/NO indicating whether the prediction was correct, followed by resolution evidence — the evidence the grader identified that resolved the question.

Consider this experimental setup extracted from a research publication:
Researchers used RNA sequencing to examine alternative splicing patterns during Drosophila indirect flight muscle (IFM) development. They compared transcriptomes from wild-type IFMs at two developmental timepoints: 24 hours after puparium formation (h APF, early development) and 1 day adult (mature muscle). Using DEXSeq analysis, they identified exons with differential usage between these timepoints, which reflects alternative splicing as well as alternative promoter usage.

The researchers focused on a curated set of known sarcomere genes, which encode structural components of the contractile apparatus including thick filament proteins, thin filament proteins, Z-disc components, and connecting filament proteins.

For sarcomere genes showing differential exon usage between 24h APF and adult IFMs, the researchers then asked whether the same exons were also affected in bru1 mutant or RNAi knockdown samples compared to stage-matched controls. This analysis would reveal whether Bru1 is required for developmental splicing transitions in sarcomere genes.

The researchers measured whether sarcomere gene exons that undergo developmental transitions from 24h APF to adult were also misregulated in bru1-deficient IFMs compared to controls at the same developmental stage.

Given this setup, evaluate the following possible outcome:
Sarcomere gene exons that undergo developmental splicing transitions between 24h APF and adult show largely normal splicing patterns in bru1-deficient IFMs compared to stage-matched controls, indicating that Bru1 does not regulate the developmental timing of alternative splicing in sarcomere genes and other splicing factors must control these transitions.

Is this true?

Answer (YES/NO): NO